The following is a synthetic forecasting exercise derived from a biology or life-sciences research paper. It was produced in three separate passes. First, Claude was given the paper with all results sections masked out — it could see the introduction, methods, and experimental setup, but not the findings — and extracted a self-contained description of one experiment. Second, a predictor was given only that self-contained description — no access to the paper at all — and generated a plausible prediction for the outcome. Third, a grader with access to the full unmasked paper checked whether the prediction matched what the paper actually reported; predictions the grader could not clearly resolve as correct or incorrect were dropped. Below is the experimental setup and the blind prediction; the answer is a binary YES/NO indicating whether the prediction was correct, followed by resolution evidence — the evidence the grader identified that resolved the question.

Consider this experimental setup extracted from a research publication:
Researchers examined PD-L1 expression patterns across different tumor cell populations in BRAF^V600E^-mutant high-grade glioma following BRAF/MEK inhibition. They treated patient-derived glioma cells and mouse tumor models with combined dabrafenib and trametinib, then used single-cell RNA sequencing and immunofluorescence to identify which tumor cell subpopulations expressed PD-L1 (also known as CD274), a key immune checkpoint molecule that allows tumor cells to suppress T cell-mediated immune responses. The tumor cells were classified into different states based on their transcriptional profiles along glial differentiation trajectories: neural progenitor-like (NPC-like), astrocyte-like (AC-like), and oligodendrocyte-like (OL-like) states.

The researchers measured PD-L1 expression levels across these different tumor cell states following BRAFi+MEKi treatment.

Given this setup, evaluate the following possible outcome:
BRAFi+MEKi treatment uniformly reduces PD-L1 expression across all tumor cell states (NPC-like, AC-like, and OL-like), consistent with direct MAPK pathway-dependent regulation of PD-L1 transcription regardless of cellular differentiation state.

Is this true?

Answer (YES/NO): NO